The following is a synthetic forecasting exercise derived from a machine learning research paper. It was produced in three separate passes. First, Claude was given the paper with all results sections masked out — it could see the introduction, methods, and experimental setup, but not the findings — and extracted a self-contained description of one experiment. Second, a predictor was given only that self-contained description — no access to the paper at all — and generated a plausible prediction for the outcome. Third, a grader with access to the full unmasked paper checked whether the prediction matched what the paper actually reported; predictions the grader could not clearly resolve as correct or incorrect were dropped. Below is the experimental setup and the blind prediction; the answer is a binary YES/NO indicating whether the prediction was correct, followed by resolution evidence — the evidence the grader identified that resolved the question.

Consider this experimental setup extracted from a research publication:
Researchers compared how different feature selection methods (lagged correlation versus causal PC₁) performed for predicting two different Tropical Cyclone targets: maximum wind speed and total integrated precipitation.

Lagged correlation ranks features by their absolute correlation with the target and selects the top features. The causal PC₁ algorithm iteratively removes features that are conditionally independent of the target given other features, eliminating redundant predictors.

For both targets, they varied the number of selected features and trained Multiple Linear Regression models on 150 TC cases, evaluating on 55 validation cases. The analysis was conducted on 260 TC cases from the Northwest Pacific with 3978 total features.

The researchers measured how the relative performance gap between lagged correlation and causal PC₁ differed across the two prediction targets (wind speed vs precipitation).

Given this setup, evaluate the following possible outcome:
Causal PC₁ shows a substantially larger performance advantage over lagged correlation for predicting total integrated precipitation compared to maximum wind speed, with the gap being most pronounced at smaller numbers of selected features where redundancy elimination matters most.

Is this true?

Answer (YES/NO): NO